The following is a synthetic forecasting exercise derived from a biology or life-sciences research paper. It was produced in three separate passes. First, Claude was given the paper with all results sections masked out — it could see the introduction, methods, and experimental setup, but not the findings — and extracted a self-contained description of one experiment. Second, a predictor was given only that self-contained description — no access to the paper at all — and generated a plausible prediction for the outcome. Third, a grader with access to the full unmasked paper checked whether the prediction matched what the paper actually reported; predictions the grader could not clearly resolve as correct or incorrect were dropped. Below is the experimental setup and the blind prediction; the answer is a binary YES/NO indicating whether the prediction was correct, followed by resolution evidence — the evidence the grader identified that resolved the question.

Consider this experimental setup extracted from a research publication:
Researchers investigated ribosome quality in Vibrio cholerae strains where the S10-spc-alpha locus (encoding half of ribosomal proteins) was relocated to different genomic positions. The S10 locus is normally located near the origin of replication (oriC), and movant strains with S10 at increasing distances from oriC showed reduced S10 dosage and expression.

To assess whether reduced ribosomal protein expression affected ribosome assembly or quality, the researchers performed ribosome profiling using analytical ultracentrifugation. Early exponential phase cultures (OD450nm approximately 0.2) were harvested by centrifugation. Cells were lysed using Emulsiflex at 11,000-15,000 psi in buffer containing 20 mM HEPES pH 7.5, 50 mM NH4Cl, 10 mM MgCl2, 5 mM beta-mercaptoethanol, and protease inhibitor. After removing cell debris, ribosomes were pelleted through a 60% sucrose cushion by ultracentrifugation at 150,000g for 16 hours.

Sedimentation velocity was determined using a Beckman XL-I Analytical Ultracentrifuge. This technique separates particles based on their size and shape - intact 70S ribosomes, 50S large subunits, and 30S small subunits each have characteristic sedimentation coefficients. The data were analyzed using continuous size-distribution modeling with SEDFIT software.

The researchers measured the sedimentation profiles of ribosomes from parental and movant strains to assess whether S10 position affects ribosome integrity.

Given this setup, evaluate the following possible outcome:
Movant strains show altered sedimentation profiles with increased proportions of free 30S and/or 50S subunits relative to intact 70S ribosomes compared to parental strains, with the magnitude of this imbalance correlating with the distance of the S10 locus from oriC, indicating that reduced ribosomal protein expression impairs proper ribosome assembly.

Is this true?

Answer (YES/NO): NO